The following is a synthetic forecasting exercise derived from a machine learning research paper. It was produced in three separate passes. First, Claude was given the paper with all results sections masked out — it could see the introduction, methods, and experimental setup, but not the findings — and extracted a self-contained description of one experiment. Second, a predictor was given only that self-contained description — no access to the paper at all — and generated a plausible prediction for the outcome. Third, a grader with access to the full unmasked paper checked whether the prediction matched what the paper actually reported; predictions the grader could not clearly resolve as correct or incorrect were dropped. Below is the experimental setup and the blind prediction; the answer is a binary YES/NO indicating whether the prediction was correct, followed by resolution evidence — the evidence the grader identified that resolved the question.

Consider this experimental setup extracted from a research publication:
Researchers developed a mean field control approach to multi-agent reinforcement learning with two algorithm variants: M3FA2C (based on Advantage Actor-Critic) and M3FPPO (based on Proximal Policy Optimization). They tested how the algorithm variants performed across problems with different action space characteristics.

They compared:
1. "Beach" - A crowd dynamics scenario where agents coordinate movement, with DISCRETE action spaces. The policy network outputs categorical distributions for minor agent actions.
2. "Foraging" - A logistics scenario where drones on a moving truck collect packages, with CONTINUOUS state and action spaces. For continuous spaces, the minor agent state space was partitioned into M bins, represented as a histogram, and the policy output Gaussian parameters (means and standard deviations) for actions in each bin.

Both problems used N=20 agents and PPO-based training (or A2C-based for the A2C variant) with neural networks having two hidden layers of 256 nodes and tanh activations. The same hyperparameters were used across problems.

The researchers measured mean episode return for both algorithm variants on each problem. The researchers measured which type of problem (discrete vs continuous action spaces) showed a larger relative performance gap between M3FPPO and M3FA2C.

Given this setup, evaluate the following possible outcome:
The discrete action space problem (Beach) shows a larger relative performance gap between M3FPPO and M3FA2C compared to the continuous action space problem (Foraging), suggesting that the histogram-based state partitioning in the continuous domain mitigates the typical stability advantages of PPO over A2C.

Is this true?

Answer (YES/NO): YES